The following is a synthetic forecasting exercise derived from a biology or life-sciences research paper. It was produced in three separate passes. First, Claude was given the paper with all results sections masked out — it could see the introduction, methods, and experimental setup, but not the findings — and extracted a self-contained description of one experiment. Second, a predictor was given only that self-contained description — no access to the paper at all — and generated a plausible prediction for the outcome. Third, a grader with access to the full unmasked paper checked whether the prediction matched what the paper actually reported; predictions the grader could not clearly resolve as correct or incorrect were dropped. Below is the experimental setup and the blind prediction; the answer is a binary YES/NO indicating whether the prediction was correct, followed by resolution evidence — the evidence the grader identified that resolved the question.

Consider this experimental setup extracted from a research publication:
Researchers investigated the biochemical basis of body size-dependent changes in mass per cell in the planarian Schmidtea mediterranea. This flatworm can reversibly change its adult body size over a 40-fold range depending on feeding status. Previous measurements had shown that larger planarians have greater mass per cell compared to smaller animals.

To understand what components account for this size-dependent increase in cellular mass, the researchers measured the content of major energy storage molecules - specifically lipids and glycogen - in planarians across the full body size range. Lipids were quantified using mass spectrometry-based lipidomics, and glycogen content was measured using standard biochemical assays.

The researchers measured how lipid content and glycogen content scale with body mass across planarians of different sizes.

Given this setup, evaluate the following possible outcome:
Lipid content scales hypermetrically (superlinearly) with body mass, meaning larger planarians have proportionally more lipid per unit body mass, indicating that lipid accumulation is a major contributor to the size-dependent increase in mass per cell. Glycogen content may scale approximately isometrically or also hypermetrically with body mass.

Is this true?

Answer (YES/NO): YES